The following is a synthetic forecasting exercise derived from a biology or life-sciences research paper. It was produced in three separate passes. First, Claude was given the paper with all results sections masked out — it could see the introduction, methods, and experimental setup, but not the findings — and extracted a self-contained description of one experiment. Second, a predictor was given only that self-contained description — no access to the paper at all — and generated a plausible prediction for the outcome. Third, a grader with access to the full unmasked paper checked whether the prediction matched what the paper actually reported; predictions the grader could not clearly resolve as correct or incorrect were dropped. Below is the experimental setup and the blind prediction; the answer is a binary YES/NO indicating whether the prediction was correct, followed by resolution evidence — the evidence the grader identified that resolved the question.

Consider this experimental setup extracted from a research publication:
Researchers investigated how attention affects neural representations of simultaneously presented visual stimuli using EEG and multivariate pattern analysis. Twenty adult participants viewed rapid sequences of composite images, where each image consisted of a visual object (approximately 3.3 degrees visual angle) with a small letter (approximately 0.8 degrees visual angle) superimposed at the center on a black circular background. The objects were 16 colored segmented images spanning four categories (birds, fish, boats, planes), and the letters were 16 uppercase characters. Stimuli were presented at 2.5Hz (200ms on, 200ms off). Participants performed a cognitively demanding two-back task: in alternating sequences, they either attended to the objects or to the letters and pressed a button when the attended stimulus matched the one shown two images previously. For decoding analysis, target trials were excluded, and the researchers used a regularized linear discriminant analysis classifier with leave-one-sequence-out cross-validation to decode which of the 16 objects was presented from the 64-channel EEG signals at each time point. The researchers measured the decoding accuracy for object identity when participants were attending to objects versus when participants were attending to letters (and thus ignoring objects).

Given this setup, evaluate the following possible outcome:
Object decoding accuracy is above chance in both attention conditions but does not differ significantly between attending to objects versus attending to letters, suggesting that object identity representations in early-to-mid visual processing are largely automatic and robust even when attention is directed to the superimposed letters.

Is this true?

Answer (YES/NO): NO